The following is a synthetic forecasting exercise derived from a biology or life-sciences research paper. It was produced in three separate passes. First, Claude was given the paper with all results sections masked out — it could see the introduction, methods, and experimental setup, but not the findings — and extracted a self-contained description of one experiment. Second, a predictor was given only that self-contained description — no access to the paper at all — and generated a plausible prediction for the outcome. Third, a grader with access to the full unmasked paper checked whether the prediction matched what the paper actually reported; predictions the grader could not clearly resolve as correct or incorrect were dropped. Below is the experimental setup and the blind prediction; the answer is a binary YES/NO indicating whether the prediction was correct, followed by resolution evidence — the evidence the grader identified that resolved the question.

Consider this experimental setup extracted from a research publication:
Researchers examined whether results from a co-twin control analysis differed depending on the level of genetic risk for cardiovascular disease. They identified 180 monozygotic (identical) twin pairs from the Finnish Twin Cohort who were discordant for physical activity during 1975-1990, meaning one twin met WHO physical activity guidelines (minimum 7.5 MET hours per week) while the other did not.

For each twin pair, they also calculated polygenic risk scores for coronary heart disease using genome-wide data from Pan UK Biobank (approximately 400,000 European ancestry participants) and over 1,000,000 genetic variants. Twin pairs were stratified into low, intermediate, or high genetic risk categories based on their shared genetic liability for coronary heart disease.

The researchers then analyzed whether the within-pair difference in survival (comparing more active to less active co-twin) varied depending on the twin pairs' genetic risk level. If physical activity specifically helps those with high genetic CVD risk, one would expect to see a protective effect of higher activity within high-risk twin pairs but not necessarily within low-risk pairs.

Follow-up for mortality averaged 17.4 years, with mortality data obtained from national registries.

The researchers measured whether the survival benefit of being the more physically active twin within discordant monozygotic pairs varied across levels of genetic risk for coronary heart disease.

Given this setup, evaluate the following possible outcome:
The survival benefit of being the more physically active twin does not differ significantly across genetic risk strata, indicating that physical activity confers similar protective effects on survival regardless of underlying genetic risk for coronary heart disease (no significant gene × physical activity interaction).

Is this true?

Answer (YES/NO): YES